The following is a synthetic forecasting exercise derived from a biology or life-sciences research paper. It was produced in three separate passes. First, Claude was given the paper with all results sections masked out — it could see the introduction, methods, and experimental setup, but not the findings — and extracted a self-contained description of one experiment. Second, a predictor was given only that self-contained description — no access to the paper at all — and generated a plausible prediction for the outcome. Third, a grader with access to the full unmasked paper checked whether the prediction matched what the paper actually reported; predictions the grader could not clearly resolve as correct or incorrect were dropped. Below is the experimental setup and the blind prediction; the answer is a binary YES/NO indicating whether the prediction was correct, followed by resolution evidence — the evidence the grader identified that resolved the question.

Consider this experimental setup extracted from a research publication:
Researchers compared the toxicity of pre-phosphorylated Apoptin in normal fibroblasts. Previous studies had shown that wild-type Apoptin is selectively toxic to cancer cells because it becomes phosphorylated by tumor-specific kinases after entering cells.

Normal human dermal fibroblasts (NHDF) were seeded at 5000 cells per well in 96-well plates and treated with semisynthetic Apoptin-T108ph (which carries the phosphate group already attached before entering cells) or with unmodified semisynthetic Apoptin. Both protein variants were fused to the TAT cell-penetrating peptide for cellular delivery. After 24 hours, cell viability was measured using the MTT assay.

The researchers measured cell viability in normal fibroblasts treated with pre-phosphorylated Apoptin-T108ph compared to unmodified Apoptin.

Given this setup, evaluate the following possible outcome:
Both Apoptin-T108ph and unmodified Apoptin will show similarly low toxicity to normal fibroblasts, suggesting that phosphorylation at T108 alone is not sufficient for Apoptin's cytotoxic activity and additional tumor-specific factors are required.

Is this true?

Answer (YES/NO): NO